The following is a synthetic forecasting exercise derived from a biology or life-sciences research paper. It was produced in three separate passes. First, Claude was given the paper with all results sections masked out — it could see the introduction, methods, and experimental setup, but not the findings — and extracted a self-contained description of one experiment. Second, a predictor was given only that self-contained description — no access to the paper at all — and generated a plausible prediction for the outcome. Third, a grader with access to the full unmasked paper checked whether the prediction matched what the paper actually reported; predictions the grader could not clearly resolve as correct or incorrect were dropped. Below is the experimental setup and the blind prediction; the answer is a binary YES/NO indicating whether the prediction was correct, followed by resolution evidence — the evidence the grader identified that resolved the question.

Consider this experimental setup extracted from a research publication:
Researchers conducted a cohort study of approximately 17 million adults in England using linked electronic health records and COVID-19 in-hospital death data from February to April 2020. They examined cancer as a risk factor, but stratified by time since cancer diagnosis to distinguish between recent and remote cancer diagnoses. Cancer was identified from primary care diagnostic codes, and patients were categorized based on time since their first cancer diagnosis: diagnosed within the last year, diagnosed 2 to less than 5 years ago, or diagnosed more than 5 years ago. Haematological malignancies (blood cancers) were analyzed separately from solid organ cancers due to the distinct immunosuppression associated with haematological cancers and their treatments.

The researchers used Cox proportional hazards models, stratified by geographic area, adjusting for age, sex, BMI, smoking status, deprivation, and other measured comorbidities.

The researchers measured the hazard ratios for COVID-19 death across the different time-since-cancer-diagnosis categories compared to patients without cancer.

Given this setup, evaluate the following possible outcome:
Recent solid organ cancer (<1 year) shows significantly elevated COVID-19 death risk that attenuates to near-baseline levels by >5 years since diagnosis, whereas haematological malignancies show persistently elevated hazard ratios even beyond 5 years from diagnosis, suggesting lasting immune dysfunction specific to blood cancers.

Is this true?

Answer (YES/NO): YES